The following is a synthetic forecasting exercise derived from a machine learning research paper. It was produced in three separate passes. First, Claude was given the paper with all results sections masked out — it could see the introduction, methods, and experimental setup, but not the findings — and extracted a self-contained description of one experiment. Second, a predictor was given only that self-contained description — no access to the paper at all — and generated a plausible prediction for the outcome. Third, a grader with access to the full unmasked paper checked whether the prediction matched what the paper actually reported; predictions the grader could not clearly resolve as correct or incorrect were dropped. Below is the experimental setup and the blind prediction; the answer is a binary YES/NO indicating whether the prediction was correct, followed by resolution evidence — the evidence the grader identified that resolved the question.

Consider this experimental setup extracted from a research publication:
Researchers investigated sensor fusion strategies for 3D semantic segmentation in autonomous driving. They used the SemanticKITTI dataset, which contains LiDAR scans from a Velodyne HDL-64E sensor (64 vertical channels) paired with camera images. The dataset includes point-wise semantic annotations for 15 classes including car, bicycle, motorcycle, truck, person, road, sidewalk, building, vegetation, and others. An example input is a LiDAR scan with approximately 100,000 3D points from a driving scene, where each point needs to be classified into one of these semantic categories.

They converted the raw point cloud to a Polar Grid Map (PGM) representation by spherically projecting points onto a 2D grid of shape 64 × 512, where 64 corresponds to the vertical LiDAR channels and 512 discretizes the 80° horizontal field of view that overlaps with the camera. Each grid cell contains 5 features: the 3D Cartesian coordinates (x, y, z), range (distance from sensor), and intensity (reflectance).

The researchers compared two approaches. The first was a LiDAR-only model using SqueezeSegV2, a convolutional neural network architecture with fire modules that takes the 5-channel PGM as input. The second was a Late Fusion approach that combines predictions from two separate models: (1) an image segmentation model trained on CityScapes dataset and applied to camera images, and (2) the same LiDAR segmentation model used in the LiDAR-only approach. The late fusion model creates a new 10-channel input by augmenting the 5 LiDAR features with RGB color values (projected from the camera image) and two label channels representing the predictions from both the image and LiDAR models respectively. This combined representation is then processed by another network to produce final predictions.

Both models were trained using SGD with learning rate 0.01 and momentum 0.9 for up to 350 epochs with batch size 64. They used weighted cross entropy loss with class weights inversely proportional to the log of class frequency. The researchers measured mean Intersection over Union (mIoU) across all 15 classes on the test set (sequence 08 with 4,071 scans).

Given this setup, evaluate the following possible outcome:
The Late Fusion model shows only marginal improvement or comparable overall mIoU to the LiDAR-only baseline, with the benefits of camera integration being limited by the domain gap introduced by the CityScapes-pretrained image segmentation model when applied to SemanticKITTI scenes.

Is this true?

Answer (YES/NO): NO